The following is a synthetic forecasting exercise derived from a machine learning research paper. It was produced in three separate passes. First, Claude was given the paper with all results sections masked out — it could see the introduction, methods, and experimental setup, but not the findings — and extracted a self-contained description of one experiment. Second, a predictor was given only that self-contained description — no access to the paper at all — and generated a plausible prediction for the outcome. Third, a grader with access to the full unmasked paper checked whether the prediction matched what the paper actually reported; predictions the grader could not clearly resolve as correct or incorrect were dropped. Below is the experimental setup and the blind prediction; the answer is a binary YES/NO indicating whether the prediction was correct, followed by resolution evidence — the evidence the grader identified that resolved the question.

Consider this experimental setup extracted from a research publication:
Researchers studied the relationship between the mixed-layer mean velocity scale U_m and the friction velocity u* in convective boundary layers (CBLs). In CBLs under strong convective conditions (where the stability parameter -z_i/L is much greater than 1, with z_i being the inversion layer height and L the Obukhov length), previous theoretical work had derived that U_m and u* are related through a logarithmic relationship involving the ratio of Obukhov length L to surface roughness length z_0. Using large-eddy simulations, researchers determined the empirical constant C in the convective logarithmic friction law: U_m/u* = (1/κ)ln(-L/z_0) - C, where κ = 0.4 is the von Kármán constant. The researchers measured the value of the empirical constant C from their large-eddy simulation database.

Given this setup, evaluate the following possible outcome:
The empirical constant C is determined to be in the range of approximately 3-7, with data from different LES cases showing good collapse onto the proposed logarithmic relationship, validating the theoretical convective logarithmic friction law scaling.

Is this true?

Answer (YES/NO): NO